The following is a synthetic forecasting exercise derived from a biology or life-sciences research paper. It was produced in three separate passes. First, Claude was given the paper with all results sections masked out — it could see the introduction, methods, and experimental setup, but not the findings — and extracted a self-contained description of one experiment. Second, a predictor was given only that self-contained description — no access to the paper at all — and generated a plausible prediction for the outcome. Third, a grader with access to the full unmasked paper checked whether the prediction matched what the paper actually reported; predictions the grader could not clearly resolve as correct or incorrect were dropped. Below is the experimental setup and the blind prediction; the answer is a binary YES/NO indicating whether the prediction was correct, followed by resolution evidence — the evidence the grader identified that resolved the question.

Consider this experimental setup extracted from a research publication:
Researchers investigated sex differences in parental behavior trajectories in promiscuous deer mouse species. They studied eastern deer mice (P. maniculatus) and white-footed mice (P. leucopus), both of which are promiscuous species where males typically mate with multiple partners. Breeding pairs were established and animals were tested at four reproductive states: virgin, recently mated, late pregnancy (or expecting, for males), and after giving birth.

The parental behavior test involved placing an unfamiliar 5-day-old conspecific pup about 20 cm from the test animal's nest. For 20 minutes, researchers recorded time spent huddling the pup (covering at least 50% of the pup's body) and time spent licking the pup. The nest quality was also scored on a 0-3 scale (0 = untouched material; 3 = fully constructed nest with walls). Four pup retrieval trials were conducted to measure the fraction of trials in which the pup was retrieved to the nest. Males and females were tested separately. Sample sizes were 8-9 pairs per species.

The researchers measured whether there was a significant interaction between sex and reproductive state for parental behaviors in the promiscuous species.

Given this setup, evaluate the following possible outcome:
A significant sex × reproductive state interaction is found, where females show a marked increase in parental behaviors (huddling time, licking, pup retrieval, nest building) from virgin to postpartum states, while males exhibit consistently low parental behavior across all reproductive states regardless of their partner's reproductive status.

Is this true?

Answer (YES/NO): NO